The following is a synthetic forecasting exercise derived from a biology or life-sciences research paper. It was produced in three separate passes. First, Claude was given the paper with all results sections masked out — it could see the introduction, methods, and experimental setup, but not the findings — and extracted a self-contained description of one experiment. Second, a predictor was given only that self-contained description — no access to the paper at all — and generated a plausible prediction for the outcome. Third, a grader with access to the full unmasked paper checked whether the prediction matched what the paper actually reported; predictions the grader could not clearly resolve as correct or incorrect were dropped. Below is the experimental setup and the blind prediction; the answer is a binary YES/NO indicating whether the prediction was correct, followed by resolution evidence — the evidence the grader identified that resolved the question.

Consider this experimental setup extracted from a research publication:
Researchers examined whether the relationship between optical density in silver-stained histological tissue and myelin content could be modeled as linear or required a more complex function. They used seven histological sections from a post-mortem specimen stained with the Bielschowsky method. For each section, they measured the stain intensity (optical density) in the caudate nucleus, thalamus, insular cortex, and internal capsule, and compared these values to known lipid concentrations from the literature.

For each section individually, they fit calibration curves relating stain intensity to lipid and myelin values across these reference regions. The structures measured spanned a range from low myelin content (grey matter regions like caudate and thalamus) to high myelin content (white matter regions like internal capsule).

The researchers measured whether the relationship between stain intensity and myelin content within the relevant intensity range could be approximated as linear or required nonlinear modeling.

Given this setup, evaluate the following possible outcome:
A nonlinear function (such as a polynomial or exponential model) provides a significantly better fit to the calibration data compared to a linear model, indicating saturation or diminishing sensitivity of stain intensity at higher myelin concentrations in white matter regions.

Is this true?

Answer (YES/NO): NO